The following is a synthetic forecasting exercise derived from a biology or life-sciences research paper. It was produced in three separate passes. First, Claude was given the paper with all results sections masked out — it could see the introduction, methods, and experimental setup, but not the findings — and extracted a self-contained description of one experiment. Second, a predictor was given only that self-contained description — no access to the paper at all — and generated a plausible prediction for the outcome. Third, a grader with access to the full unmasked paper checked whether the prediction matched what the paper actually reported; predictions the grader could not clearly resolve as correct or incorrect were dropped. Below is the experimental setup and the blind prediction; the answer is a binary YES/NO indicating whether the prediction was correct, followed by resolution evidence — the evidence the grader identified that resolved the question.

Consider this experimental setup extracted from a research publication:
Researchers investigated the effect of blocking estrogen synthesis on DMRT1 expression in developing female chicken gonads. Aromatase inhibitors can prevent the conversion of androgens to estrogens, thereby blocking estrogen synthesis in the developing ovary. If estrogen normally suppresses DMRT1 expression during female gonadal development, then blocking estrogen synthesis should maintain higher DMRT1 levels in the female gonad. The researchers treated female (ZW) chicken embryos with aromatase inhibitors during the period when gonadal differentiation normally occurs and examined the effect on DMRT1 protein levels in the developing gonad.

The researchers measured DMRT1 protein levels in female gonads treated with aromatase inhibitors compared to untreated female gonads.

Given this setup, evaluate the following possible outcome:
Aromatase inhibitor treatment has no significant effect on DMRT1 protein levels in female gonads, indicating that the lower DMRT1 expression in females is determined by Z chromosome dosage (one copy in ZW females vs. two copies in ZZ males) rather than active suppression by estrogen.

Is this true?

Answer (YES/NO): NO